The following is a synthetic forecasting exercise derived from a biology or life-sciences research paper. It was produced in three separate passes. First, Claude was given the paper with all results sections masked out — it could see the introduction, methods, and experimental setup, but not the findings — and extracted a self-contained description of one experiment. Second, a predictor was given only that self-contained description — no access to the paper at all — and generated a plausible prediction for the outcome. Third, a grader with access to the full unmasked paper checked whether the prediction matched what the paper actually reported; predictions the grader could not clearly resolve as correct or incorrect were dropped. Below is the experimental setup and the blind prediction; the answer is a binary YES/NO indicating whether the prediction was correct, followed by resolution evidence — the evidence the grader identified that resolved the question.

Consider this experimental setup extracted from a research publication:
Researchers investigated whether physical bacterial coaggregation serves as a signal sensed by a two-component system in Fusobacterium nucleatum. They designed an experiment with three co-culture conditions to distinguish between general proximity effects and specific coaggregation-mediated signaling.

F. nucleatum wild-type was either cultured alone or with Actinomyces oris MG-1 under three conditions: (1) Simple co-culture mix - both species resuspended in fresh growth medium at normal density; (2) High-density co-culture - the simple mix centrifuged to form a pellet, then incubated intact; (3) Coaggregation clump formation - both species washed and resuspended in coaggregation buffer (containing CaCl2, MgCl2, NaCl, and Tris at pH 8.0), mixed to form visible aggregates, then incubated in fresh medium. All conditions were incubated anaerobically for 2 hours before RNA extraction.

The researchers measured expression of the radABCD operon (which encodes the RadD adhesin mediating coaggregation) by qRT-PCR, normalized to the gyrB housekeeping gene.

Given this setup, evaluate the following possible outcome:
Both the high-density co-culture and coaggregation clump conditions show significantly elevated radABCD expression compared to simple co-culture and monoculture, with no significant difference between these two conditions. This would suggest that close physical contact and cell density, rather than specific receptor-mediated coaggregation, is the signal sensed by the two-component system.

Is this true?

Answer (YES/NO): NO